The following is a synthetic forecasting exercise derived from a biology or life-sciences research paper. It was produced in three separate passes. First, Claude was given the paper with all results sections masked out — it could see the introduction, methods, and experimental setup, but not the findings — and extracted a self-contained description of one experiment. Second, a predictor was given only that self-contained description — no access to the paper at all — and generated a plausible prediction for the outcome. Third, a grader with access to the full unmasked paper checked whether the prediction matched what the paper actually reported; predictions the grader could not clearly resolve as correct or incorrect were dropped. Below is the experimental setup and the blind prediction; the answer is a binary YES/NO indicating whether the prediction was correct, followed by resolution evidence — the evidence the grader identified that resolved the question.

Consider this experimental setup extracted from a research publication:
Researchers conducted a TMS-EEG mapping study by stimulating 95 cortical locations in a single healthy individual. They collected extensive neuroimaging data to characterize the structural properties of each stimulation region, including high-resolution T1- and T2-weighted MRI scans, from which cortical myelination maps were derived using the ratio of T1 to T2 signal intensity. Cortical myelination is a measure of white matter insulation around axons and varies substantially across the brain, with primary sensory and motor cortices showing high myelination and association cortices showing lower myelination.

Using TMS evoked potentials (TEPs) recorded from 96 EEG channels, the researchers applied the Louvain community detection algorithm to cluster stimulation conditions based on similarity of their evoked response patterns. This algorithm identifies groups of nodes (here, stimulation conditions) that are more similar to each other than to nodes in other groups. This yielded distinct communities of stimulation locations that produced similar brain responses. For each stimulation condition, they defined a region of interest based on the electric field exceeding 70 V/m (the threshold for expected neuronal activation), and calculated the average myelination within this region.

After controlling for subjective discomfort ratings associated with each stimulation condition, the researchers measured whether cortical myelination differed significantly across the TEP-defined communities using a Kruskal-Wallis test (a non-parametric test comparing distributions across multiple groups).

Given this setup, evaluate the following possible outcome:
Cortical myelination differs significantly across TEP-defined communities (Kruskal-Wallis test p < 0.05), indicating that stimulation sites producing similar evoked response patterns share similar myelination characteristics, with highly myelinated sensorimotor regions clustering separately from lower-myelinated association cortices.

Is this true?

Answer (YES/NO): YES